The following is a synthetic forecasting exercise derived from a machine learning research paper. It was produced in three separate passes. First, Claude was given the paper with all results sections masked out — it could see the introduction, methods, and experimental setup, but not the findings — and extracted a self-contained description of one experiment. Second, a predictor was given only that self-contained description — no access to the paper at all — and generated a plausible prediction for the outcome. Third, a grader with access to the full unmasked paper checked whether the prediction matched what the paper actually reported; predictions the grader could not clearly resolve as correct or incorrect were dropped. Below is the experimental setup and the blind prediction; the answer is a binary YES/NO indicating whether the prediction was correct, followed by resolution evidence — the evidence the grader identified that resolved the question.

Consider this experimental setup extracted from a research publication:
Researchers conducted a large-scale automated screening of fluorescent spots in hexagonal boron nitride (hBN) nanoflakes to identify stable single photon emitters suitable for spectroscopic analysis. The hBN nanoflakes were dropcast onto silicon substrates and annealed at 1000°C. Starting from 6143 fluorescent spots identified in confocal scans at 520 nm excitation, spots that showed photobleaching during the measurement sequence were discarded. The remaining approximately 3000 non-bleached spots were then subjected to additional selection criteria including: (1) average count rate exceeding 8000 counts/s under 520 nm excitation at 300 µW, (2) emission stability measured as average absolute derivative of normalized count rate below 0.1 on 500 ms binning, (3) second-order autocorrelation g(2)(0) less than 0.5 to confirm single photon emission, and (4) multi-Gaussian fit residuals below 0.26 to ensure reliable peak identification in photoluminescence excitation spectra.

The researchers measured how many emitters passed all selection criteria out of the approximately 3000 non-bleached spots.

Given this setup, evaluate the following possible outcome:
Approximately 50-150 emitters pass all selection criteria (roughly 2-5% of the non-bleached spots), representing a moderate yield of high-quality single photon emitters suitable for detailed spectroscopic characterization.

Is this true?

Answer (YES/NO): NO